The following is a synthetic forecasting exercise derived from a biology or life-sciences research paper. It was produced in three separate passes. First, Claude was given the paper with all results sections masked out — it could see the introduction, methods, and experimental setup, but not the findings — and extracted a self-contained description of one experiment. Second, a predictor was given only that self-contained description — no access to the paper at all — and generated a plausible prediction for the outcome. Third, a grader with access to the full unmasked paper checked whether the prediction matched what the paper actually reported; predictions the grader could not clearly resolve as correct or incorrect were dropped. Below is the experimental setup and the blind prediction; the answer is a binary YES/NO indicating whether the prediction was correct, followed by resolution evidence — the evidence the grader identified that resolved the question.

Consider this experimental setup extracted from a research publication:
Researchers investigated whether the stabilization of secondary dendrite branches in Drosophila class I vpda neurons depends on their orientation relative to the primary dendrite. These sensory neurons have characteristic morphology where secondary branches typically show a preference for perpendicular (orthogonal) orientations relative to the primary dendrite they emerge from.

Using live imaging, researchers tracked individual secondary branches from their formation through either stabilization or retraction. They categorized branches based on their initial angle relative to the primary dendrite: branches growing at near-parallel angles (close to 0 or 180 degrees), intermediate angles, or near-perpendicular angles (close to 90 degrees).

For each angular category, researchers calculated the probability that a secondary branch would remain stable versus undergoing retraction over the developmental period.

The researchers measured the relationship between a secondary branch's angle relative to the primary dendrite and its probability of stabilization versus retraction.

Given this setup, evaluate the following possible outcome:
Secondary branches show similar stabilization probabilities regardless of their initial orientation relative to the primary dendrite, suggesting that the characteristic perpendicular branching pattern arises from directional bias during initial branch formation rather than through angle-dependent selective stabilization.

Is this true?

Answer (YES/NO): NO